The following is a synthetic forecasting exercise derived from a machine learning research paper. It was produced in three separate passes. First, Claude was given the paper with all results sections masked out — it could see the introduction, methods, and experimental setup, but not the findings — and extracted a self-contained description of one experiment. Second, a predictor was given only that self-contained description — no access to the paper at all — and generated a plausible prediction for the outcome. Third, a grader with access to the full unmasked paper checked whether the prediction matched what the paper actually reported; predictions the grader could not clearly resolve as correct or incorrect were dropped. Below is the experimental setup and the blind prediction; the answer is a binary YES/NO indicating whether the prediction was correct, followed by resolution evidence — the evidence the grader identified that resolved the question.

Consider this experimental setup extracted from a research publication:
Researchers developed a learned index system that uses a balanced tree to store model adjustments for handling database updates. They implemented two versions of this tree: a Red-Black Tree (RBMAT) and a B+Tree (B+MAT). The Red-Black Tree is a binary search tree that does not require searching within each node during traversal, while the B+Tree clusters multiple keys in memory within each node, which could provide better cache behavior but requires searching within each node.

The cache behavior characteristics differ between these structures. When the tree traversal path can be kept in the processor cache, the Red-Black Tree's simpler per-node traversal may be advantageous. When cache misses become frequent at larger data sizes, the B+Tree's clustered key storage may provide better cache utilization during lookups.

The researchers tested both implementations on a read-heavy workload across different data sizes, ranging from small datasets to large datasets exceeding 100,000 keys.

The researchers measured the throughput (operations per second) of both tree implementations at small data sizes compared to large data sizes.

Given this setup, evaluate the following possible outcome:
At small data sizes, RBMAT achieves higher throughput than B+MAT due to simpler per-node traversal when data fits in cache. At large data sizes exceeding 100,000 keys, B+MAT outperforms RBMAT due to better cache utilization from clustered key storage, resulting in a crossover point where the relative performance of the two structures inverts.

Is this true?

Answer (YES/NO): YES